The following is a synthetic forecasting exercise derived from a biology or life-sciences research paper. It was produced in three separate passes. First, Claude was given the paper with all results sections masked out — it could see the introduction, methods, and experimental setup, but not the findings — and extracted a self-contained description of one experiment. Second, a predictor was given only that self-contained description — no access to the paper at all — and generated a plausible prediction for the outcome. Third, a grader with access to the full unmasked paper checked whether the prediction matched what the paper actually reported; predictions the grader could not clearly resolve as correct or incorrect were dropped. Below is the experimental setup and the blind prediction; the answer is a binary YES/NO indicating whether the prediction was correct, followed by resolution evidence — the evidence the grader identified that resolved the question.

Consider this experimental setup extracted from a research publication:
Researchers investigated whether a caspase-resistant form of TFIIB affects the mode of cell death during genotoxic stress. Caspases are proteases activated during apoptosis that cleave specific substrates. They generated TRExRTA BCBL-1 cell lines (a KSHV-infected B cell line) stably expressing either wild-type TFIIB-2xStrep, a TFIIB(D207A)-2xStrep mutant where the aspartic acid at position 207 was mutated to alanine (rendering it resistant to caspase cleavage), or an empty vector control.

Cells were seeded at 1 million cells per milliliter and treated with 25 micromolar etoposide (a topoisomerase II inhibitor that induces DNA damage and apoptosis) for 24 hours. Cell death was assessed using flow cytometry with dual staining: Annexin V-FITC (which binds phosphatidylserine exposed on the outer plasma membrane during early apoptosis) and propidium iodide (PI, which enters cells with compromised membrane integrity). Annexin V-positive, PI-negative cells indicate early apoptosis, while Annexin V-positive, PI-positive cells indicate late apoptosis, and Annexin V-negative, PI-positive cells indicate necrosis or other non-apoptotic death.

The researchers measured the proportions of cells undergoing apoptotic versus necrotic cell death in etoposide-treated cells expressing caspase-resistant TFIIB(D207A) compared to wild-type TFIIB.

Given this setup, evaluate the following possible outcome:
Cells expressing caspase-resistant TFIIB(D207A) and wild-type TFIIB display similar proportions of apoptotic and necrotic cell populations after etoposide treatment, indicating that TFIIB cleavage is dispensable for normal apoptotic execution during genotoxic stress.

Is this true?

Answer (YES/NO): NO